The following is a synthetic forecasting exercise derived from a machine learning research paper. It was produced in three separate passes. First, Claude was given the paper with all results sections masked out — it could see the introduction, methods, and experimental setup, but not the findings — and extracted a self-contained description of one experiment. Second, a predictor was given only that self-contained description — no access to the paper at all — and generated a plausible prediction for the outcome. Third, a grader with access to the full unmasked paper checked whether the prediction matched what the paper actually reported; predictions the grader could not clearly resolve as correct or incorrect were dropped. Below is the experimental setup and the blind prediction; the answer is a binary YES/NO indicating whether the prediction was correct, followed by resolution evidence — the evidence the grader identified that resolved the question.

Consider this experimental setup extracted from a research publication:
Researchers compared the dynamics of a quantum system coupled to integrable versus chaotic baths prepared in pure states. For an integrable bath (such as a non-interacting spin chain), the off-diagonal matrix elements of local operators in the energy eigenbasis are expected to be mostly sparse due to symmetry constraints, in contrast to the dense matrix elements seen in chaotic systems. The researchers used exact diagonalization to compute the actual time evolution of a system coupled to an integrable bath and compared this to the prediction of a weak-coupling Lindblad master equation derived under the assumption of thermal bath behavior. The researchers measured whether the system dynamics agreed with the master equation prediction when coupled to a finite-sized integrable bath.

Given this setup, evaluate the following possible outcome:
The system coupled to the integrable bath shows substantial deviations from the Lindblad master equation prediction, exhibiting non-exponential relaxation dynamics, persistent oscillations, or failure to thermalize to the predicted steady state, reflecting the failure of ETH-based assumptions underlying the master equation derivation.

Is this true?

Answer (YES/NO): YES